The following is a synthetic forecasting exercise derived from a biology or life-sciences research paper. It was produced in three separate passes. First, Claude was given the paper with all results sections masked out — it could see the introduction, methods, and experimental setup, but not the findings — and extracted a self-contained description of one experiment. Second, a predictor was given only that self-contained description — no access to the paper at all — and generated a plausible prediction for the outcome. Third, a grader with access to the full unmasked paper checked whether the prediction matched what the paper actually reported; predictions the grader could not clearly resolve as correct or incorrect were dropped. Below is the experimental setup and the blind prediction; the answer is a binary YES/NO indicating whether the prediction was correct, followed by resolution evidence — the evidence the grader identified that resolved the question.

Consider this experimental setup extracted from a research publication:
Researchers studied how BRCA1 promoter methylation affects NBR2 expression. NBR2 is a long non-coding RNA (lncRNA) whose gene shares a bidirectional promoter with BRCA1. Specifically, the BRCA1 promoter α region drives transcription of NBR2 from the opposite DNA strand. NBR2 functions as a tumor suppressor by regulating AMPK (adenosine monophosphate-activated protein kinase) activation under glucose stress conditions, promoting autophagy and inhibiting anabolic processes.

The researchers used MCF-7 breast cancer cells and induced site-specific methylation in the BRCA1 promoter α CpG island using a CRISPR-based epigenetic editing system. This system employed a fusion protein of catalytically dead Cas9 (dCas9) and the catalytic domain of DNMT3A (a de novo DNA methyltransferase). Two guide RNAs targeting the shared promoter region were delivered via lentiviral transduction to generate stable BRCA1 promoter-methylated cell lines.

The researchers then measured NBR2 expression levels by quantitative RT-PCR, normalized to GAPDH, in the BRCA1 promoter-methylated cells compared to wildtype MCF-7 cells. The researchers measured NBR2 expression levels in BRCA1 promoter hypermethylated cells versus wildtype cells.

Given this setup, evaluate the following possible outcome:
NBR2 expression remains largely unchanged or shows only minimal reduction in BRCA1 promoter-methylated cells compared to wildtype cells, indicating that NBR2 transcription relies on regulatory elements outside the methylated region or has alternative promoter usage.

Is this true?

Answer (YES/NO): NO